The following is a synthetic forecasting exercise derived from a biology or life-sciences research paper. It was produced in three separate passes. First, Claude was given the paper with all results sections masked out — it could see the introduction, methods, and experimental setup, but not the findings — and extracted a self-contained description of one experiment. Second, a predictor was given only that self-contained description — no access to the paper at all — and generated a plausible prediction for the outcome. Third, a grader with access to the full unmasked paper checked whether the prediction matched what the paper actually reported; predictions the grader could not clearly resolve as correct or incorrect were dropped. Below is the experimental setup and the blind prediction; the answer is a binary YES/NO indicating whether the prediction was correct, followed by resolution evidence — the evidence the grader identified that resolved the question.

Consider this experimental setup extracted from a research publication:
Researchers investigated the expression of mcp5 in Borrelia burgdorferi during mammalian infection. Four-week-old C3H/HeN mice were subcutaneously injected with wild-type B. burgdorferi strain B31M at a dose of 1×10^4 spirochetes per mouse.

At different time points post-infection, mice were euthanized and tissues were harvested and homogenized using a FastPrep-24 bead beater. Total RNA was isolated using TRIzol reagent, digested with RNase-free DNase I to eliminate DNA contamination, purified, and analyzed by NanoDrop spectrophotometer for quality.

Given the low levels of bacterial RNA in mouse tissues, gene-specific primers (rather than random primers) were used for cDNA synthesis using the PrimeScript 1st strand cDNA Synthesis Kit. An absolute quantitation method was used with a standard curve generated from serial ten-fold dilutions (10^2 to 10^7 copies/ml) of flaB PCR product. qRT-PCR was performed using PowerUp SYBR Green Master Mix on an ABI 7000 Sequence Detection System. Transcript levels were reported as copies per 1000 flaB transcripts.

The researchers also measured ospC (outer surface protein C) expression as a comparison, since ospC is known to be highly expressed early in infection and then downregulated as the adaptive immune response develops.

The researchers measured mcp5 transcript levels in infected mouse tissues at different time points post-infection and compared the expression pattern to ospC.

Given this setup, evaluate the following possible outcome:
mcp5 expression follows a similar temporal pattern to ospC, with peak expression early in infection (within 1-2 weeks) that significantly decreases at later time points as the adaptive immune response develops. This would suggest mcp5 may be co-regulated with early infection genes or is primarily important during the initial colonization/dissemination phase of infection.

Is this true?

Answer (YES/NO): NO